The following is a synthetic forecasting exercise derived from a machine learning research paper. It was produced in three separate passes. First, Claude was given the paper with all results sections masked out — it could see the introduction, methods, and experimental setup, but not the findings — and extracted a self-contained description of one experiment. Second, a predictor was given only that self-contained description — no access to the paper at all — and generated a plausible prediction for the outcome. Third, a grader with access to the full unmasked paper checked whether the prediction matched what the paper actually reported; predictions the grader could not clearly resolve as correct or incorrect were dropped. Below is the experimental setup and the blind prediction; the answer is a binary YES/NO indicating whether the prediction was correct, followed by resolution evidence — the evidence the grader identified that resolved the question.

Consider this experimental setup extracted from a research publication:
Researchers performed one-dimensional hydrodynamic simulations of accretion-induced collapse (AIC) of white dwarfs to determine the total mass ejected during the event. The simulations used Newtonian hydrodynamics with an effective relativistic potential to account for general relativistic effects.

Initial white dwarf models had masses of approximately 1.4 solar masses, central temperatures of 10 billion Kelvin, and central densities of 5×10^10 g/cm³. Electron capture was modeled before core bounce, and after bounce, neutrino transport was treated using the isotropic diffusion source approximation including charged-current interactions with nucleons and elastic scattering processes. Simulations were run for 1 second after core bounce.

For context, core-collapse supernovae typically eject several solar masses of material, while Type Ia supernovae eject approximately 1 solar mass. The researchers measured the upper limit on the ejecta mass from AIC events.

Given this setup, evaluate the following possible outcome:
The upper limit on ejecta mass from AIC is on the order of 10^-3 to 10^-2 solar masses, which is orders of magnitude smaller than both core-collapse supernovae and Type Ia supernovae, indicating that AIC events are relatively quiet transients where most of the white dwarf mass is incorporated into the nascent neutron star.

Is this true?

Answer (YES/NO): YES